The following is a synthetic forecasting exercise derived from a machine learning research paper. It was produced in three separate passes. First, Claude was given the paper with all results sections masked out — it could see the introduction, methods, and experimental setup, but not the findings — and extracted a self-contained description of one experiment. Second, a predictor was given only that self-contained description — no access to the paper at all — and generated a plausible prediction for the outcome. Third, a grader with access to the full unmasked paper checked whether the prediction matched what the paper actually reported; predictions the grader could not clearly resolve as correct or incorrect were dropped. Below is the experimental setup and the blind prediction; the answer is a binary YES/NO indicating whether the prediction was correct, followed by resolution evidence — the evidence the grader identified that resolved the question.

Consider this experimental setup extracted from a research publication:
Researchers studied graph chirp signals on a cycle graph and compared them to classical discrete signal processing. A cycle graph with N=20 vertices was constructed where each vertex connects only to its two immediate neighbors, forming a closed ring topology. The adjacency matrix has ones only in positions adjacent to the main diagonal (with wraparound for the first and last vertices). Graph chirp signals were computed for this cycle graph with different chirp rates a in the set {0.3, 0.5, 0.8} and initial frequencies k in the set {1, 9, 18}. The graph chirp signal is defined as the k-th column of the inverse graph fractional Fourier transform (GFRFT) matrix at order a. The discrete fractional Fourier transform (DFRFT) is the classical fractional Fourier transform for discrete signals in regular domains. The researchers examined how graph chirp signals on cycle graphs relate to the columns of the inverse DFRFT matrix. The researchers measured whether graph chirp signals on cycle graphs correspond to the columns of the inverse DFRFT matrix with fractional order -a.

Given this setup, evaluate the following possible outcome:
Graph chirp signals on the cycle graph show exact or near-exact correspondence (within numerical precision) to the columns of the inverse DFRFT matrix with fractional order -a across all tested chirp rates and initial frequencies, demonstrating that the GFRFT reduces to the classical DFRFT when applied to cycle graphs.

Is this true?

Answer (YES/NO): YES